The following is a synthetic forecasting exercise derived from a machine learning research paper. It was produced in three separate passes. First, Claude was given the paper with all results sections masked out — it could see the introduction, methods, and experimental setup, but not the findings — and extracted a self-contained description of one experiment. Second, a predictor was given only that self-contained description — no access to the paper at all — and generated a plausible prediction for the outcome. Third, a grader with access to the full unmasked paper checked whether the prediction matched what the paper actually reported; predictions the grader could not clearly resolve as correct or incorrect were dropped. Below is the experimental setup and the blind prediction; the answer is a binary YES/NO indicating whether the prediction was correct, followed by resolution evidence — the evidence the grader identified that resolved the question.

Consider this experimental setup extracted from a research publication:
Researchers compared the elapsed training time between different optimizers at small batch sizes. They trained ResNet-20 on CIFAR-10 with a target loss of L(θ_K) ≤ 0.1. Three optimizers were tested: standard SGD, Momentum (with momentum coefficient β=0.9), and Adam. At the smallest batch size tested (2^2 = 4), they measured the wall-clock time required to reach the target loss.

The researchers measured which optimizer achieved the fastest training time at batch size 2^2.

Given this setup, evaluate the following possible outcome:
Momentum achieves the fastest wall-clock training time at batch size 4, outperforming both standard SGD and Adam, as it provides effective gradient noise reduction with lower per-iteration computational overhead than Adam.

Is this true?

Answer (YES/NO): YES